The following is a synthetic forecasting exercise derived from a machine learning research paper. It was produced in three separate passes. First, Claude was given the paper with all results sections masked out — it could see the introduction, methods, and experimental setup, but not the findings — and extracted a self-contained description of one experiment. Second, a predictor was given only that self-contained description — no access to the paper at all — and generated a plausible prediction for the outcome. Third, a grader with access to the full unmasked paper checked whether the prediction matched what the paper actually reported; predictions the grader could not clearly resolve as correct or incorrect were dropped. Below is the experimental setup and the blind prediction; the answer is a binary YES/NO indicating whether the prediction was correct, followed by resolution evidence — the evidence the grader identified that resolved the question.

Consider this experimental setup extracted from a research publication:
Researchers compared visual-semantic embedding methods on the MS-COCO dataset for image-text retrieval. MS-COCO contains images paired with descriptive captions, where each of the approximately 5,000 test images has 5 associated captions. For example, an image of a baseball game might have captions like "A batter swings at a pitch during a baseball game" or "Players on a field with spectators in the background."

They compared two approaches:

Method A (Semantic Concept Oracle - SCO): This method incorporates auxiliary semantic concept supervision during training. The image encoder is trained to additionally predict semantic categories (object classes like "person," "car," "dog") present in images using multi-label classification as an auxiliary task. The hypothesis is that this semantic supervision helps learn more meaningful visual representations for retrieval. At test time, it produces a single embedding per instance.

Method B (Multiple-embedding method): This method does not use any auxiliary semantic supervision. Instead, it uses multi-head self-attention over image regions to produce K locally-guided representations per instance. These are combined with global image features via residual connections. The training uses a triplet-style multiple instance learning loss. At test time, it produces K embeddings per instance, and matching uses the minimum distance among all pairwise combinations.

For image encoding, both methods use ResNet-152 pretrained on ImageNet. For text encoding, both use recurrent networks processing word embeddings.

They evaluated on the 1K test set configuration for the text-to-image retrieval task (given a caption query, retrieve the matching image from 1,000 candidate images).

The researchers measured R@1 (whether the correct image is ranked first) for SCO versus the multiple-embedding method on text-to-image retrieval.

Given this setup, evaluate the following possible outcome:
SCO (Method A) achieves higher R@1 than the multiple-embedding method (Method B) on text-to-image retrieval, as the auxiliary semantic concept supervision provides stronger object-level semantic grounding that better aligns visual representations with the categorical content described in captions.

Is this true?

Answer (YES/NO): YES